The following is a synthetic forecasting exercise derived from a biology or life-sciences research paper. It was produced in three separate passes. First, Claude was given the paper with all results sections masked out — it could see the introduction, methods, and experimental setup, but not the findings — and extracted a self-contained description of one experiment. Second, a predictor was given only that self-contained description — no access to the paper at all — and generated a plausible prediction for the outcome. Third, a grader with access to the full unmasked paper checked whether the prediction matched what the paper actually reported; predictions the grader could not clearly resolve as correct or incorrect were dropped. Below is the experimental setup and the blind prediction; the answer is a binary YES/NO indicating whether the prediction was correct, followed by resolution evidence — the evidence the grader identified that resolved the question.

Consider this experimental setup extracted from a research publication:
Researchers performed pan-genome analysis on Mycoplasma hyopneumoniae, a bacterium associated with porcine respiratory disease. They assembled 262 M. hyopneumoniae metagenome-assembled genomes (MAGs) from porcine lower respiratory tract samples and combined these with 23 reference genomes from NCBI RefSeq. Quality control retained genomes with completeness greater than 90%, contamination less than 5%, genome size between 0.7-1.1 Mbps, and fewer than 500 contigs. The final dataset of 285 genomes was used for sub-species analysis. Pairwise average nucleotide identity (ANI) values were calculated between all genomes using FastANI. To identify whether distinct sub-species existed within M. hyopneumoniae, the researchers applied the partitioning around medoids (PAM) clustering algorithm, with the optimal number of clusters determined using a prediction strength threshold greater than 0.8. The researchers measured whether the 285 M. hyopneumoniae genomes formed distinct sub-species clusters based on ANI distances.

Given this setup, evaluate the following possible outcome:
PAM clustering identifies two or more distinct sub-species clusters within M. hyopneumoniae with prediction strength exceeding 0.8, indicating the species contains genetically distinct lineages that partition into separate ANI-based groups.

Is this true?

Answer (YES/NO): YES